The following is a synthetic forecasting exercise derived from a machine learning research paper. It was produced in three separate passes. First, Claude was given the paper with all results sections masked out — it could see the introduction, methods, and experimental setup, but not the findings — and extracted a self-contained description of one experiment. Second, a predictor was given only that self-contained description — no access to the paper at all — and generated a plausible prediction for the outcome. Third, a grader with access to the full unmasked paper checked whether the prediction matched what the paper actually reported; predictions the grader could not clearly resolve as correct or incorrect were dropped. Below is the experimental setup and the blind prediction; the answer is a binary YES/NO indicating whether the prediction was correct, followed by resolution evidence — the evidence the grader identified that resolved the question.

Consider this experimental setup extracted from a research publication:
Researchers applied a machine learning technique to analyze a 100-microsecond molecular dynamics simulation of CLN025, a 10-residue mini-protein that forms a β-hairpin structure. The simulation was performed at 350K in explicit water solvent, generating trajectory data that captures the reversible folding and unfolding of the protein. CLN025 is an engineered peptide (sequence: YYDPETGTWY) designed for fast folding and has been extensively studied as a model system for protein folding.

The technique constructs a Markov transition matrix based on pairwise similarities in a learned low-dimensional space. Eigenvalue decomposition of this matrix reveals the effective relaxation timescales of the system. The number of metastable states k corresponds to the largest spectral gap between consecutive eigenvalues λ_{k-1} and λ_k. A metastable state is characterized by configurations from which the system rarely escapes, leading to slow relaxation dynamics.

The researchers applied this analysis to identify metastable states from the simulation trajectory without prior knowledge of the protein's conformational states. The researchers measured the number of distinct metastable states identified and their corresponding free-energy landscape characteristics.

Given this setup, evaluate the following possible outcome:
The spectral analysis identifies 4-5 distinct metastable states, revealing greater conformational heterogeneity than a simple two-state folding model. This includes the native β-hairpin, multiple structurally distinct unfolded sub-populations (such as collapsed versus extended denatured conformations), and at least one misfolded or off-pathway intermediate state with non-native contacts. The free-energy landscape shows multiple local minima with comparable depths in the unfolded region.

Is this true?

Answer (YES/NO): NO